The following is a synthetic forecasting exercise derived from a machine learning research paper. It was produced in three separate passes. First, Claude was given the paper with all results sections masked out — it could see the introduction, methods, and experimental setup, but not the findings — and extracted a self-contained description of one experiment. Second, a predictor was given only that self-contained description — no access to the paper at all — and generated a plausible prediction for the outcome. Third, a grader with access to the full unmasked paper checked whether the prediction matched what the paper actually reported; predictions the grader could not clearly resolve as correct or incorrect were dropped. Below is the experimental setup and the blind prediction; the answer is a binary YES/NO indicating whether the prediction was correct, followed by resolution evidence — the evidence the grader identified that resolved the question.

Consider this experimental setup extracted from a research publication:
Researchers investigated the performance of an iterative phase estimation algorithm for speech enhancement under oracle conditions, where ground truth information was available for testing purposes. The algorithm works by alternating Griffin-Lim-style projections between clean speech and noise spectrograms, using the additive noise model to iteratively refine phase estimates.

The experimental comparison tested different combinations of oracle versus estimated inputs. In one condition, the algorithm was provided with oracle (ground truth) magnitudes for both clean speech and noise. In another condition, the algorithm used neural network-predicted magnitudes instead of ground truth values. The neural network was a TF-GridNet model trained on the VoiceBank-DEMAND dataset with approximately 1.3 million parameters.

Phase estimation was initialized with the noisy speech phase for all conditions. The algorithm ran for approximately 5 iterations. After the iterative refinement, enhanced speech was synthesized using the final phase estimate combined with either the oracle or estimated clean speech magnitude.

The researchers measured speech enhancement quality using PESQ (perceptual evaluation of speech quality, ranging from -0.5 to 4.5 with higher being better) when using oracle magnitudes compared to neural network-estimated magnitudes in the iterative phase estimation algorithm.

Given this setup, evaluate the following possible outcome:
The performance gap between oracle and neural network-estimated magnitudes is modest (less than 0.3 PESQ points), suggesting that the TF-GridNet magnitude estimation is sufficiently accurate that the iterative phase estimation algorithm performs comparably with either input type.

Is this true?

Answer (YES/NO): YES